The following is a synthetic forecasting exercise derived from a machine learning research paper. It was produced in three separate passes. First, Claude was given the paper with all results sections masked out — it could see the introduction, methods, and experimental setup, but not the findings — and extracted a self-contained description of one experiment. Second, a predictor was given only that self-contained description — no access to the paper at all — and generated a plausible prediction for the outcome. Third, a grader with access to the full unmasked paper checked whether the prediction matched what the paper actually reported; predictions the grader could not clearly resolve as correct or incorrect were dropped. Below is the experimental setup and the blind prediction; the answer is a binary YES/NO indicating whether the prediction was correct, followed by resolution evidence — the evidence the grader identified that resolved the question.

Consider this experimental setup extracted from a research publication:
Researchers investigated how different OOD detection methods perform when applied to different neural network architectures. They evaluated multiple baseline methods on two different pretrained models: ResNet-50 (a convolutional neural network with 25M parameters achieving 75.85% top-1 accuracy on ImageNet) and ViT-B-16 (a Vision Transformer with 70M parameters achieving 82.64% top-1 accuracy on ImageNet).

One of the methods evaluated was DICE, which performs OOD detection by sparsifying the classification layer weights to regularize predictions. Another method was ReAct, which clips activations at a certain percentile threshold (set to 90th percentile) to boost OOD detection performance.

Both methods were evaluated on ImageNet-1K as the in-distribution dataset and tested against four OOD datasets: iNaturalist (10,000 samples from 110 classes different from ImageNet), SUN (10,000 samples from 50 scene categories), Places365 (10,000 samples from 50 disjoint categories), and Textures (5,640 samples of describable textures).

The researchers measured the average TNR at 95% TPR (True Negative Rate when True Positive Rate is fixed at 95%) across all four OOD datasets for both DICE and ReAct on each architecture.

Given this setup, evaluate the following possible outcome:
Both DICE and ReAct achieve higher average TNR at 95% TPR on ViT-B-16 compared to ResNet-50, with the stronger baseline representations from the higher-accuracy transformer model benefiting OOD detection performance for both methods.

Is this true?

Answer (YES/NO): NO